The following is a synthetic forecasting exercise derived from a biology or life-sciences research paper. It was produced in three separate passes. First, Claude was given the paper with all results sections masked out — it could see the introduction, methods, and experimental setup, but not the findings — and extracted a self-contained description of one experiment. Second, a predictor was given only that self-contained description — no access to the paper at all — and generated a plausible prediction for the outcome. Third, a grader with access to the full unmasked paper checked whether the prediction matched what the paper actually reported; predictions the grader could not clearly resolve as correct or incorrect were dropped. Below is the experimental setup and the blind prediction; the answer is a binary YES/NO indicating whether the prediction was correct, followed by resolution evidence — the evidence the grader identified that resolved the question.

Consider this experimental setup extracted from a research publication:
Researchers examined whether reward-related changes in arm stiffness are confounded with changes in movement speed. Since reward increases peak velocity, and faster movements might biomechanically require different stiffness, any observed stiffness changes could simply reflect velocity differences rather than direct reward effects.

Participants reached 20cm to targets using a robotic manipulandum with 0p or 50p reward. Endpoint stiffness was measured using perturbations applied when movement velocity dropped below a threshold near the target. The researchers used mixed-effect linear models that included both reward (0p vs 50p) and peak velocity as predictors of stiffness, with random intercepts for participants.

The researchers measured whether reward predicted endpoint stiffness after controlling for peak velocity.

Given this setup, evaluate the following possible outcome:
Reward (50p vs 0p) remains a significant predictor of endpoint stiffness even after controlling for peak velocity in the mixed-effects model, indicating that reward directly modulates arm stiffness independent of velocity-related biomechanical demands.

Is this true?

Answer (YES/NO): YES